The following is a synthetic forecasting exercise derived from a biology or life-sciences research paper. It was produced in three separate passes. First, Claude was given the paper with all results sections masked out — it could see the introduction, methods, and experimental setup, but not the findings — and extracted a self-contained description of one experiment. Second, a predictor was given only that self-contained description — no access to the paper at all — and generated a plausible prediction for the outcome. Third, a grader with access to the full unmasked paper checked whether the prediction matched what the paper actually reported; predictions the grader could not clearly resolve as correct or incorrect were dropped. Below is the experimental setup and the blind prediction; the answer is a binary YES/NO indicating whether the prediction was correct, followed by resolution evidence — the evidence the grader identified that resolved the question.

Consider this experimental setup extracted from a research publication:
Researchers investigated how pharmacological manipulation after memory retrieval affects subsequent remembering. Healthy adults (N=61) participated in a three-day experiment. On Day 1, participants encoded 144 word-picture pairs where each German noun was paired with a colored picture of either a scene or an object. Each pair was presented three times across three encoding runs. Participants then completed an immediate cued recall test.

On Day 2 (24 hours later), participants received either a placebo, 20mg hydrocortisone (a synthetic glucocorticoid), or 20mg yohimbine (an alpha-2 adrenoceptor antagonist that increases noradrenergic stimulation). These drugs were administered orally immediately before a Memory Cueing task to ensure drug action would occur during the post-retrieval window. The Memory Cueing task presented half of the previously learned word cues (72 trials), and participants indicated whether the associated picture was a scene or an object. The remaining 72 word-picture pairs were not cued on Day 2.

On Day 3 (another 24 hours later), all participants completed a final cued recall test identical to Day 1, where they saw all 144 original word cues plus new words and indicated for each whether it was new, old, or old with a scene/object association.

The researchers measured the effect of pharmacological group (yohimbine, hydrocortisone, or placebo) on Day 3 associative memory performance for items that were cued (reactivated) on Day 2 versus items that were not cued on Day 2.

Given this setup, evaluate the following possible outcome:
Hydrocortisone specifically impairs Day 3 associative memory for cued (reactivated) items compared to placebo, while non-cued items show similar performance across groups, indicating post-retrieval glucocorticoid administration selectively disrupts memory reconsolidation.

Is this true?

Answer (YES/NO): NO